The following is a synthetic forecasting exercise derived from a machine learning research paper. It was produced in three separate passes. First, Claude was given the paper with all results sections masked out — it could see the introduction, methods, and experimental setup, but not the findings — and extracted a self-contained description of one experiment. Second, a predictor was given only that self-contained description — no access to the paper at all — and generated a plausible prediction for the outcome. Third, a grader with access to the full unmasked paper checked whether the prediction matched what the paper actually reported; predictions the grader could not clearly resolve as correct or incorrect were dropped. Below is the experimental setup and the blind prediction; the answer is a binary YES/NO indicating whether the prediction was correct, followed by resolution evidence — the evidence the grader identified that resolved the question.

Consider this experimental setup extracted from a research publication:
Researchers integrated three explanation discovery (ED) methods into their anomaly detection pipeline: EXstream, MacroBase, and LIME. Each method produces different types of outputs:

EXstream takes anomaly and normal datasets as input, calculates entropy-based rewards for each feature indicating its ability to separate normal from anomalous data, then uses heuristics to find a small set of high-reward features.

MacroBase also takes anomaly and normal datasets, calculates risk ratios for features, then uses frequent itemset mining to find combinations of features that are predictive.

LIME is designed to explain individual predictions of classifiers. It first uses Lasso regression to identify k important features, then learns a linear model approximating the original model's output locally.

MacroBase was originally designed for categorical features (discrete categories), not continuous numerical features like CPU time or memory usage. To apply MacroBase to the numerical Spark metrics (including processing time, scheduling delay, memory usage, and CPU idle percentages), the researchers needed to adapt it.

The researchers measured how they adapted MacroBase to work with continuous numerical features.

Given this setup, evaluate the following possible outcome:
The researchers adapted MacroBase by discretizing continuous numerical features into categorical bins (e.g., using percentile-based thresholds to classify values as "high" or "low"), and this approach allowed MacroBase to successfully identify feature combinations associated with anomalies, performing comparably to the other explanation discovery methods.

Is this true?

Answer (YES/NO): NO